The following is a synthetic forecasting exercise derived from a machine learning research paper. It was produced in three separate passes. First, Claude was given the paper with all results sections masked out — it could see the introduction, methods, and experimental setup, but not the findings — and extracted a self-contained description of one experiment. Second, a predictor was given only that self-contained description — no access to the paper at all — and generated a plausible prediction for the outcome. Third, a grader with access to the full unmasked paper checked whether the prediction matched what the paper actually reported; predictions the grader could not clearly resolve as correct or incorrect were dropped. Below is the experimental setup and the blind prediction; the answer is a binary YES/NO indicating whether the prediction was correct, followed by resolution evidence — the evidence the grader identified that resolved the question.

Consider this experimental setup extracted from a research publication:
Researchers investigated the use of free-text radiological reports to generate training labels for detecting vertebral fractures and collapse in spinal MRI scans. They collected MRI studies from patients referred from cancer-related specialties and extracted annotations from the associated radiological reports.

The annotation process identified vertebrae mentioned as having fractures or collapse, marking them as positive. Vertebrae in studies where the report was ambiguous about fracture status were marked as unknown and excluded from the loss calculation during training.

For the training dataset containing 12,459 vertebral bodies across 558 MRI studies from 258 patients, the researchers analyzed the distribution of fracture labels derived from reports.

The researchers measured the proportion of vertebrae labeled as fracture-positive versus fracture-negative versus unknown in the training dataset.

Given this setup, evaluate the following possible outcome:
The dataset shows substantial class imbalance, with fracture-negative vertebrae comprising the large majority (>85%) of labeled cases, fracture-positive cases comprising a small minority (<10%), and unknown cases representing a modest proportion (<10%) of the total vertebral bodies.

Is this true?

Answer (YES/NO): YES